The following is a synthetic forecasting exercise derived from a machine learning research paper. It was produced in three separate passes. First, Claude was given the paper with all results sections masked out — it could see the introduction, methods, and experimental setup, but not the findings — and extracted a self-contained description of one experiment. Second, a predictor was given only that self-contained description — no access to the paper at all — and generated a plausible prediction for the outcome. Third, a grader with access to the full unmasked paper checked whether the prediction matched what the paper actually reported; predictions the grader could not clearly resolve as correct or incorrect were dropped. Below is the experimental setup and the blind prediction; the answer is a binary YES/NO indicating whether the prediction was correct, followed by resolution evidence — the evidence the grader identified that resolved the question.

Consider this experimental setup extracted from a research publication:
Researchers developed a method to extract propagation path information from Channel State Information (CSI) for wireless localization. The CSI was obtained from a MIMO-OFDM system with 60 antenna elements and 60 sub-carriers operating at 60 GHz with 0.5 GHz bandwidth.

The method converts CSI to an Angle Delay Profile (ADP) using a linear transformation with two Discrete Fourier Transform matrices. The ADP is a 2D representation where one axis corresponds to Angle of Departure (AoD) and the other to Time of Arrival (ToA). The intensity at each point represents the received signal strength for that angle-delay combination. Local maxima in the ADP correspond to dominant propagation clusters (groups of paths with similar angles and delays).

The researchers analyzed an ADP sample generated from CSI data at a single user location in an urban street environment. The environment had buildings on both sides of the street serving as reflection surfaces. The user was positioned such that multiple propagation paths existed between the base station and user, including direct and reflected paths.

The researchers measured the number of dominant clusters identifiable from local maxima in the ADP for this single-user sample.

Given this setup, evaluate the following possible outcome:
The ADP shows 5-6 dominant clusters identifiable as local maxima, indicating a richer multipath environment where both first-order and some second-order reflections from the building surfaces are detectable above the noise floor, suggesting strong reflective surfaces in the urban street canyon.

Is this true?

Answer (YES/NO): YES